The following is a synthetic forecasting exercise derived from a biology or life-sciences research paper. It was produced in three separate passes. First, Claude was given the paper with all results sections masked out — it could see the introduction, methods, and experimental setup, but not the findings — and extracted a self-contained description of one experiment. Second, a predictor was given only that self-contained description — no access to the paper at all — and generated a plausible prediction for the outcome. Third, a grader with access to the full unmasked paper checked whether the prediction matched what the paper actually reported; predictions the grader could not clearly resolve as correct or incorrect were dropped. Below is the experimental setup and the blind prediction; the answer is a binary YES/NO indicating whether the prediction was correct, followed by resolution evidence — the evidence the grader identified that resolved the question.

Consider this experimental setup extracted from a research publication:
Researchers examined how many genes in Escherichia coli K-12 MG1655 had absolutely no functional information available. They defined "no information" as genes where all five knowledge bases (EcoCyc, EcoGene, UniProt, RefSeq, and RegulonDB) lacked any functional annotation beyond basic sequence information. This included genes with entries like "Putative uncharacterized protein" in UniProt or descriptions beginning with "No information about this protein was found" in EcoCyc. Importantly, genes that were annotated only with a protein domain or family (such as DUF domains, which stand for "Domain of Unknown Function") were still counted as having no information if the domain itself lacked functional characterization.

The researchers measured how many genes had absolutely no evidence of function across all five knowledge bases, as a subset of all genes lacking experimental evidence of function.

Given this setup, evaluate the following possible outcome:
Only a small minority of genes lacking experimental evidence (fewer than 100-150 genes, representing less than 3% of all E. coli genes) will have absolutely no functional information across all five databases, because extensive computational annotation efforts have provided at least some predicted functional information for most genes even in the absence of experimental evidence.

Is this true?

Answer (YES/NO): YES